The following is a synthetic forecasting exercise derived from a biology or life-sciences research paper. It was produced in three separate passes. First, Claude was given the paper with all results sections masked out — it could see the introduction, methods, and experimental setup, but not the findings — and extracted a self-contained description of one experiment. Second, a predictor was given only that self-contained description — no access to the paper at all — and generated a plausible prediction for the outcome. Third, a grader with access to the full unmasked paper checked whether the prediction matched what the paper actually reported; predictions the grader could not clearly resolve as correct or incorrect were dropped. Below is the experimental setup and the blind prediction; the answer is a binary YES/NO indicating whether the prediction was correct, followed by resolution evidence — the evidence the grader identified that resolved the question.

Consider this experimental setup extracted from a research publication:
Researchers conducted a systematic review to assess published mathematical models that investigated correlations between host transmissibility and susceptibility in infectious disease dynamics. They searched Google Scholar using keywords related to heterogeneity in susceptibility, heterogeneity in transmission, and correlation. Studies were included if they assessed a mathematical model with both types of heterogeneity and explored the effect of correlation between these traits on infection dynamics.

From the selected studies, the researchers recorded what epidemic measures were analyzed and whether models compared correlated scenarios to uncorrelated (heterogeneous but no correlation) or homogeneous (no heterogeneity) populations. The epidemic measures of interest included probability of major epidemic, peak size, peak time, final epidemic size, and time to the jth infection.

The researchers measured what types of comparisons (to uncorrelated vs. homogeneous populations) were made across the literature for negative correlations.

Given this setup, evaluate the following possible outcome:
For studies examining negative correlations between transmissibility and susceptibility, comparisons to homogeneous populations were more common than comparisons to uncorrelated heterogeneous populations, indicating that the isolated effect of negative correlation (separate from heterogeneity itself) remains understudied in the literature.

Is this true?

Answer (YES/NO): YES